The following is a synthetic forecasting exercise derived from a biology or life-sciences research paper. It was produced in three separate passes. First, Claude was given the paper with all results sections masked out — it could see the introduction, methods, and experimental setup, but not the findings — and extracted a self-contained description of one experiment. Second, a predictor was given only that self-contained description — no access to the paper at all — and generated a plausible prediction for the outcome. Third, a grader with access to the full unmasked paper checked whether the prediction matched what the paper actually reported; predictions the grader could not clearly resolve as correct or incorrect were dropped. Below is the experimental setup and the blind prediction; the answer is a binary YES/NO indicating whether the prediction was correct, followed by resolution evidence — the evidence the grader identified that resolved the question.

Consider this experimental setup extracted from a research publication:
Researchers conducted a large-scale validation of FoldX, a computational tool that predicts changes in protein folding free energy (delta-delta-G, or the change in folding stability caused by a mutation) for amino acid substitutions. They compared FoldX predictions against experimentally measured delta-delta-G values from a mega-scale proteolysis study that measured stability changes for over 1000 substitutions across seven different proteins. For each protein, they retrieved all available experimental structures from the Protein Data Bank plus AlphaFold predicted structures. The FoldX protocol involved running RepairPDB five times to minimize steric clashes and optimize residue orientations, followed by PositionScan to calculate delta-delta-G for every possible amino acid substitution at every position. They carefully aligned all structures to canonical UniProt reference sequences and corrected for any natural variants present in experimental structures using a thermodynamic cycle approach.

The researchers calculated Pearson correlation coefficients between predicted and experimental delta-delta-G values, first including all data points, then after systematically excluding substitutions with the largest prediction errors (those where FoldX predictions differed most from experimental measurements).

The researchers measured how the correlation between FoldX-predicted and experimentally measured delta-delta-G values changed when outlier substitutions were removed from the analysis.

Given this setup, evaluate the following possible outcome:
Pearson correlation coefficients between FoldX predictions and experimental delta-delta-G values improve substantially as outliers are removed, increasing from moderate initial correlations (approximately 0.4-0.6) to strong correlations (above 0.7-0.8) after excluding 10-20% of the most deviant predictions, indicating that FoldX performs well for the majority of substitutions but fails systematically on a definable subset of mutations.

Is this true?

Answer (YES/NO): NO